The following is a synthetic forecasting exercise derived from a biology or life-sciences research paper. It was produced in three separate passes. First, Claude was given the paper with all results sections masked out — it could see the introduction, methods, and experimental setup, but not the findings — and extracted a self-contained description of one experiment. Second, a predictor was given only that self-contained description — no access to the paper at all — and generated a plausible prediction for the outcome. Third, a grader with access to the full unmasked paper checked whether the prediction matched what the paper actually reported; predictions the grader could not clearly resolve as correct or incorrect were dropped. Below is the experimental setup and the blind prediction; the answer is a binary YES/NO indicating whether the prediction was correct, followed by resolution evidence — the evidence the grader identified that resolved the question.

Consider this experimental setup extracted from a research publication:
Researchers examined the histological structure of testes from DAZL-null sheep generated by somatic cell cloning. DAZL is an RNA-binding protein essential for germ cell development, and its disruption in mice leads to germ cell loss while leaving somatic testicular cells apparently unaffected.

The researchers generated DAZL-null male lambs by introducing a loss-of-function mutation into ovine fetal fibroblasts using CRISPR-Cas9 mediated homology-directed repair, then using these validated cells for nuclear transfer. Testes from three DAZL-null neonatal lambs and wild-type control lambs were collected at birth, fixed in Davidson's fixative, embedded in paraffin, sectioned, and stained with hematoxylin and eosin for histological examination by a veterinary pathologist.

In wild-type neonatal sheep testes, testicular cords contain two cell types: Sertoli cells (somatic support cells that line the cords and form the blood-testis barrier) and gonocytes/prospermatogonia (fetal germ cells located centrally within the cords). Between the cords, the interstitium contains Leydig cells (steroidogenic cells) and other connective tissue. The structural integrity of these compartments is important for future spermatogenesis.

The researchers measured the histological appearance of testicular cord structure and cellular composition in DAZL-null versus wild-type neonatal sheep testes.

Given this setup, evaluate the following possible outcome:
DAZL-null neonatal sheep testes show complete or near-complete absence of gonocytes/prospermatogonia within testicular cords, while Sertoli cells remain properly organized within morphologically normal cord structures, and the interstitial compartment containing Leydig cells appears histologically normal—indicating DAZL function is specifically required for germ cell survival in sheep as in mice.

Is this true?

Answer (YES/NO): YES